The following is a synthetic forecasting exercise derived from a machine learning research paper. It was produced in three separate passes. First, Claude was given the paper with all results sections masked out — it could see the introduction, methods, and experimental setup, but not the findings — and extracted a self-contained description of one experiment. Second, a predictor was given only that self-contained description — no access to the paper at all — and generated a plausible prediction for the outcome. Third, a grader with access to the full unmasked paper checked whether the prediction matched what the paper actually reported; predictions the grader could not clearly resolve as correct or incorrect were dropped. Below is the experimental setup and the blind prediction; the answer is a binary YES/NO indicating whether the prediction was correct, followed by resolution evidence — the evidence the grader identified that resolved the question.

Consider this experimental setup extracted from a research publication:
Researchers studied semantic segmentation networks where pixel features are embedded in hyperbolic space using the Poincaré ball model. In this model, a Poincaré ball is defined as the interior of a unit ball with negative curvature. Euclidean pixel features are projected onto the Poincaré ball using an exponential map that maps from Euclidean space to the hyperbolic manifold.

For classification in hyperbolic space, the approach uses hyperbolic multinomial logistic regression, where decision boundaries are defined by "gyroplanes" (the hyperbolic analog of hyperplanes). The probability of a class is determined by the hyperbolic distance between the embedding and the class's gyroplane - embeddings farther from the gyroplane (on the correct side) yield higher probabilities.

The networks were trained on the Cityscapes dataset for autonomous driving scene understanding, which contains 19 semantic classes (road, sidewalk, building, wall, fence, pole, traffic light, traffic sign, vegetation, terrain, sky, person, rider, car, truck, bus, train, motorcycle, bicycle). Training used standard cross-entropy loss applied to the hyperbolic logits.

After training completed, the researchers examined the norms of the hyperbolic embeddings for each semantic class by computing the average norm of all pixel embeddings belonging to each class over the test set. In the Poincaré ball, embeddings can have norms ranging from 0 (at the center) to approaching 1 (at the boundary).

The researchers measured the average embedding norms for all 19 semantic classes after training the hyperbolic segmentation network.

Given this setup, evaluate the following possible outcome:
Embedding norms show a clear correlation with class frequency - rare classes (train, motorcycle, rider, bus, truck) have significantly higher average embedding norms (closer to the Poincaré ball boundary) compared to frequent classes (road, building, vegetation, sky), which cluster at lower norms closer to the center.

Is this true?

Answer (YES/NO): NO